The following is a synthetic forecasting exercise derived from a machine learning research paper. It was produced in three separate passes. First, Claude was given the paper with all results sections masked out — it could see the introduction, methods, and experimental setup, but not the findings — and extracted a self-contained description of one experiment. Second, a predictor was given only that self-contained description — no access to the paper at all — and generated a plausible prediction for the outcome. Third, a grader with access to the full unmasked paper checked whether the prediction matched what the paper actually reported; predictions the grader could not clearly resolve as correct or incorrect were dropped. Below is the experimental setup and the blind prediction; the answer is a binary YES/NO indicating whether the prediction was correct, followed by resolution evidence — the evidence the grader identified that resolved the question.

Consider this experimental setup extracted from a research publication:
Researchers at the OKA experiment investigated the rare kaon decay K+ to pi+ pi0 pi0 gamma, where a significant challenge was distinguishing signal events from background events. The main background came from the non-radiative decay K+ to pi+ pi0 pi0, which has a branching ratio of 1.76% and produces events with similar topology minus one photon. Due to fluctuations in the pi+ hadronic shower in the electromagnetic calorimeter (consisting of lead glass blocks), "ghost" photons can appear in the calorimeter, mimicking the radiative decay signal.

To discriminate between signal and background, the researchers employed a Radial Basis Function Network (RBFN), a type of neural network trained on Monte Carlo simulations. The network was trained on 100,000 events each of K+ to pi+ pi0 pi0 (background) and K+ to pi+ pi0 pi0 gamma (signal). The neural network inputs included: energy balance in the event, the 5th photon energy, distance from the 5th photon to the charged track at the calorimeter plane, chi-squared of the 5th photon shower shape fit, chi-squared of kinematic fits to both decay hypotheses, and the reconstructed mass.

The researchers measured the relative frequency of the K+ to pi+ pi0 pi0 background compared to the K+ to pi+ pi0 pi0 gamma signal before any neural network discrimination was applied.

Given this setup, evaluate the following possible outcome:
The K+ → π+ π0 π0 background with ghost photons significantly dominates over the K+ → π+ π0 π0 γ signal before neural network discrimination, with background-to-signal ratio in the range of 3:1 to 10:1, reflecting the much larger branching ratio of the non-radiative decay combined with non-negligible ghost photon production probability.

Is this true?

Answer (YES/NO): NO